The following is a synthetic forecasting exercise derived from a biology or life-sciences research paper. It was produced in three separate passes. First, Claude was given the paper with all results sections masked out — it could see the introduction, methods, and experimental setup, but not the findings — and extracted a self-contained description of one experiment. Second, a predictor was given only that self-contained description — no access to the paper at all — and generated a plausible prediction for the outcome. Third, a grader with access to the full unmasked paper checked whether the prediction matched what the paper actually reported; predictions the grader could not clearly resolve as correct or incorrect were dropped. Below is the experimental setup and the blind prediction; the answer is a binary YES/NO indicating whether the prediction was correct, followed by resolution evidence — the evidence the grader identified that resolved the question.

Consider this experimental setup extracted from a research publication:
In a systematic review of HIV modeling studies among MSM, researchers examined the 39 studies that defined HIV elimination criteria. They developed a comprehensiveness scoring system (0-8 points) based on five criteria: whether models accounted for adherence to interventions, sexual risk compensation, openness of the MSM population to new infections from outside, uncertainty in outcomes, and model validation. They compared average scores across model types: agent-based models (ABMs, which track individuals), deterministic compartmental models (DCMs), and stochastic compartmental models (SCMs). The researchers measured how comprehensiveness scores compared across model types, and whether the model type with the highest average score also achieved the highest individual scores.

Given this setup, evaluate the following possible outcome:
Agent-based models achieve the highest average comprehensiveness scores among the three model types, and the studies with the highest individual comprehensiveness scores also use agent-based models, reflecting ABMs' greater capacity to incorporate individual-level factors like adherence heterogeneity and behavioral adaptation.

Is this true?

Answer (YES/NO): NO